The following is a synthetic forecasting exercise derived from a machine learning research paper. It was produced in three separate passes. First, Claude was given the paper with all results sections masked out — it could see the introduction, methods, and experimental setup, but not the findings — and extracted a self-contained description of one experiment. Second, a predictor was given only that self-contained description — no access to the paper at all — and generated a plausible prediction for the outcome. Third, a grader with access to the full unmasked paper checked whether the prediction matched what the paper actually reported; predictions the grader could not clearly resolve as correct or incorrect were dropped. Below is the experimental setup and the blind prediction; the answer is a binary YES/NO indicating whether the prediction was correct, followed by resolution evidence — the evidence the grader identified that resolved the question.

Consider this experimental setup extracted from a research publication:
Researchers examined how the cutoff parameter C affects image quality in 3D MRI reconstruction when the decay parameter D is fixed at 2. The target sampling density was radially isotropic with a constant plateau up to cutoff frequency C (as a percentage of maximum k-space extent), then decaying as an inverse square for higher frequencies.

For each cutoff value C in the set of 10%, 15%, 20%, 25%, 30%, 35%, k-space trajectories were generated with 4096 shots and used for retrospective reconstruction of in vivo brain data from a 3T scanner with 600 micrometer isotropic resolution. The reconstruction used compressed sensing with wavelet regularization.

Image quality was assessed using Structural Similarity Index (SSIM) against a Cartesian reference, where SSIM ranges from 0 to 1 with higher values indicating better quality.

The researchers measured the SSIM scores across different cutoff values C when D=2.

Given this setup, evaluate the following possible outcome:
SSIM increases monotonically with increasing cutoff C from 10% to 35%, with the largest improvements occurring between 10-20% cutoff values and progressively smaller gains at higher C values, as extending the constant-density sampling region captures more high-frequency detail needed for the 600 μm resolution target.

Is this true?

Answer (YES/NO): NO